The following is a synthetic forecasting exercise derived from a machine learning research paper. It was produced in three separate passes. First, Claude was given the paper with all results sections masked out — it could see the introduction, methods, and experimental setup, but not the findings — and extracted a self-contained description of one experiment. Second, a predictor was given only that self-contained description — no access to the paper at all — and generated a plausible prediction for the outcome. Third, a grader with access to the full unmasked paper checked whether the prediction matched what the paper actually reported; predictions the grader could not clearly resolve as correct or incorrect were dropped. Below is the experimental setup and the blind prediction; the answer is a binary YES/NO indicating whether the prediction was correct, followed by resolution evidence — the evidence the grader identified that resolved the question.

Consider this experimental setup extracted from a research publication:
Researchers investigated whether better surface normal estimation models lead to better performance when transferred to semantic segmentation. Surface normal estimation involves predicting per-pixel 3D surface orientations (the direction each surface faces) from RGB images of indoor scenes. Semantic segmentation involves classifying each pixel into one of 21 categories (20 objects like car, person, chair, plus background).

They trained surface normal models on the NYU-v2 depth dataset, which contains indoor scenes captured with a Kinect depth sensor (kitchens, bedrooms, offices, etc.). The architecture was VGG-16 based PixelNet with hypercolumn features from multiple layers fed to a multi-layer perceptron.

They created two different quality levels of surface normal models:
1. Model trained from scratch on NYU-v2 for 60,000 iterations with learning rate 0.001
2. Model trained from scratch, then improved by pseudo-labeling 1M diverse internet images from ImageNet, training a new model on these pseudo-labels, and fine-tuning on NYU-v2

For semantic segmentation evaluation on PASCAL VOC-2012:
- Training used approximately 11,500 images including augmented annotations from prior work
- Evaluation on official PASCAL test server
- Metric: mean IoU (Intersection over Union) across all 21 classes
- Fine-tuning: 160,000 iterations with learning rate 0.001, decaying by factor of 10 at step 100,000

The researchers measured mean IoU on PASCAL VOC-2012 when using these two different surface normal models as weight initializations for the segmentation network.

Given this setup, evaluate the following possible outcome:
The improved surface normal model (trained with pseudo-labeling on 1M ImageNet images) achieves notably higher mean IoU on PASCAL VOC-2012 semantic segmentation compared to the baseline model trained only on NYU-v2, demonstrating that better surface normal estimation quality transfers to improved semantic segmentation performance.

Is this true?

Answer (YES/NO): YES